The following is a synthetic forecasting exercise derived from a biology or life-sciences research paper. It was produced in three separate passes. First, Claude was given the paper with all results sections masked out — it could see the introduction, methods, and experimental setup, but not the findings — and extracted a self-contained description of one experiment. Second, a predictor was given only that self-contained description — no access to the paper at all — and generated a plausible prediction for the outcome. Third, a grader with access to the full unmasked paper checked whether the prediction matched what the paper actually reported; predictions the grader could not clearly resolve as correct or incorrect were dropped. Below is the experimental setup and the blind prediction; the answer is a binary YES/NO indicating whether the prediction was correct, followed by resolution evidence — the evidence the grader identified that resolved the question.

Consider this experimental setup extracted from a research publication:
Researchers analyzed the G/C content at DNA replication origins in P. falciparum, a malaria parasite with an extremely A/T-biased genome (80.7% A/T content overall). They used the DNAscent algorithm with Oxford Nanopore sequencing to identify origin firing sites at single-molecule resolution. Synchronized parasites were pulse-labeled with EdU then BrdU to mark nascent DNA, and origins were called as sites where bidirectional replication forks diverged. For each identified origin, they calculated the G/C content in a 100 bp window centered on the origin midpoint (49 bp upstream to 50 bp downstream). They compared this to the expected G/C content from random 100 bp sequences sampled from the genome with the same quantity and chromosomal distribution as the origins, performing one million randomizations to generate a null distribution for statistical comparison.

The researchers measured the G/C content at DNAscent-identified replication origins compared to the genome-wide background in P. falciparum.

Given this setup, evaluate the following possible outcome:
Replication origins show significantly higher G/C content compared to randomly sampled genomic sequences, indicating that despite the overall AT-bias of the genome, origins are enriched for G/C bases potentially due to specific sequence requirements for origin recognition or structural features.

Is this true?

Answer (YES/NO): YES